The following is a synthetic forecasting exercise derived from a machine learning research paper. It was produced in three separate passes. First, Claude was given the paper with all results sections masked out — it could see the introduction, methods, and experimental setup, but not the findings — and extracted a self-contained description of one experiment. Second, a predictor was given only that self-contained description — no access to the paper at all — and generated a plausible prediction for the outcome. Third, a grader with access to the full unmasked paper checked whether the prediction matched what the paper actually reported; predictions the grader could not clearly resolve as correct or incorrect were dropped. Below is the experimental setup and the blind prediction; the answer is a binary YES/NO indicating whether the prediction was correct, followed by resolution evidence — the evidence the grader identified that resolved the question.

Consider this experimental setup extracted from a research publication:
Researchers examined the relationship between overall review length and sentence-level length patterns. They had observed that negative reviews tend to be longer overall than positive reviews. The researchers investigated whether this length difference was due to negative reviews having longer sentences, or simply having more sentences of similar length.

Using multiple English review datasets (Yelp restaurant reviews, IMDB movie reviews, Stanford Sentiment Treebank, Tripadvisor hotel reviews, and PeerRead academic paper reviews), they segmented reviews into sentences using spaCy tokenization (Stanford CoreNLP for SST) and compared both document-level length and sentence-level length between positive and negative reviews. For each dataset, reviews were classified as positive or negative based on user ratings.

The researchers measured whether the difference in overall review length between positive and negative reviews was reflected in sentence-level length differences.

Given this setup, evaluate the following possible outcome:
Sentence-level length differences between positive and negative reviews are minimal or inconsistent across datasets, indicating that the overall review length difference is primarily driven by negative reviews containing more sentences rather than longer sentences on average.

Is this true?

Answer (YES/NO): YES